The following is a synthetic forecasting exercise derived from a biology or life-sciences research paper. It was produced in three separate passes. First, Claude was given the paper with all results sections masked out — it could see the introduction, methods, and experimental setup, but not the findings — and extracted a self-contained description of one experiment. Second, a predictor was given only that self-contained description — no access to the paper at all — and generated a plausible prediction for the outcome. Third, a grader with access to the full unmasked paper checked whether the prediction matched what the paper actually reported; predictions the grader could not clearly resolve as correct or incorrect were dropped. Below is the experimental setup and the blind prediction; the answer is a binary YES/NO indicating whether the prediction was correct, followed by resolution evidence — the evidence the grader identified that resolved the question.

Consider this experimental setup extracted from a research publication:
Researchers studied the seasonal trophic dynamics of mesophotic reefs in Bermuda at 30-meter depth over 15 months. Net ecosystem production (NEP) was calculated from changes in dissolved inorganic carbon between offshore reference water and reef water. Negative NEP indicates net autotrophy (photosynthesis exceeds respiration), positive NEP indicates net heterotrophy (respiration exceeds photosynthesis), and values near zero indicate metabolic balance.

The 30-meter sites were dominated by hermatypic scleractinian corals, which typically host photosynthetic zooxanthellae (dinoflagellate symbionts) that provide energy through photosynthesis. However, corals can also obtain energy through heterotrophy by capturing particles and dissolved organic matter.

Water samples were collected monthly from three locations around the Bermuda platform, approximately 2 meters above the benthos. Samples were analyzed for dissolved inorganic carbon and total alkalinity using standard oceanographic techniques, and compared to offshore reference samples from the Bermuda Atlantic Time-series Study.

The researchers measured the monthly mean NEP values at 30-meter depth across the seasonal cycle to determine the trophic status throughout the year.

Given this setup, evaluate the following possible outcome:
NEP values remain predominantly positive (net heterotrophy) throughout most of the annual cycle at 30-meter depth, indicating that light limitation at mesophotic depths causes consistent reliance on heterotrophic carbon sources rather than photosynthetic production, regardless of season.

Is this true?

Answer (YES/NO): NO